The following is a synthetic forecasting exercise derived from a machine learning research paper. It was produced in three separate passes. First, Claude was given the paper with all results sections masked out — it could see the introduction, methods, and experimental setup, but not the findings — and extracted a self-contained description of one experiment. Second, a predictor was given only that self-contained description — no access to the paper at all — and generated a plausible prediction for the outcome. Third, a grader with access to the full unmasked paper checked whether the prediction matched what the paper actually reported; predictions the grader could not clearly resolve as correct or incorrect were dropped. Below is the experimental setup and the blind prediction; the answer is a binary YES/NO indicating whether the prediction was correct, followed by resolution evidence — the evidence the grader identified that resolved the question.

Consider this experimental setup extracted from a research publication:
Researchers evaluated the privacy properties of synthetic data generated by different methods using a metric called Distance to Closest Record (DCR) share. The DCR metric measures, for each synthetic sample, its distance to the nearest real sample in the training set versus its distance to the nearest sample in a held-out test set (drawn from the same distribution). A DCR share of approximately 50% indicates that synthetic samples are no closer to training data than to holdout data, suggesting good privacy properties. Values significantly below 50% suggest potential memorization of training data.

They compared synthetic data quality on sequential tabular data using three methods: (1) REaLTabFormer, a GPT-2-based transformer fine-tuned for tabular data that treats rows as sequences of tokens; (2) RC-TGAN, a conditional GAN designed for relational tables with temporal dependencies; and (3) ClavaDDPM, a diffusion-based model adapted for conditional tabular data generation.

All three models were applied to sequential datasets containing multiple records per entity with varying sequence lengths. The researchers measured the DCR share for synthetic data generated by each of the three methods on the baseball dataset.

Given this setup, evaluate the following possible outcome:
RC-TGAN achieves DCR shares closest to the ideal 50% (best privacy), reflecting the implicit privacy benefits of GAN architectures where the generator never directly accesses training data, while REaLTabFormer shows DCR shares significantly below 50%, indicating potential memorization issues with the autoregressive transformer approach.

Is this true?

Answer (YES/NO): NO